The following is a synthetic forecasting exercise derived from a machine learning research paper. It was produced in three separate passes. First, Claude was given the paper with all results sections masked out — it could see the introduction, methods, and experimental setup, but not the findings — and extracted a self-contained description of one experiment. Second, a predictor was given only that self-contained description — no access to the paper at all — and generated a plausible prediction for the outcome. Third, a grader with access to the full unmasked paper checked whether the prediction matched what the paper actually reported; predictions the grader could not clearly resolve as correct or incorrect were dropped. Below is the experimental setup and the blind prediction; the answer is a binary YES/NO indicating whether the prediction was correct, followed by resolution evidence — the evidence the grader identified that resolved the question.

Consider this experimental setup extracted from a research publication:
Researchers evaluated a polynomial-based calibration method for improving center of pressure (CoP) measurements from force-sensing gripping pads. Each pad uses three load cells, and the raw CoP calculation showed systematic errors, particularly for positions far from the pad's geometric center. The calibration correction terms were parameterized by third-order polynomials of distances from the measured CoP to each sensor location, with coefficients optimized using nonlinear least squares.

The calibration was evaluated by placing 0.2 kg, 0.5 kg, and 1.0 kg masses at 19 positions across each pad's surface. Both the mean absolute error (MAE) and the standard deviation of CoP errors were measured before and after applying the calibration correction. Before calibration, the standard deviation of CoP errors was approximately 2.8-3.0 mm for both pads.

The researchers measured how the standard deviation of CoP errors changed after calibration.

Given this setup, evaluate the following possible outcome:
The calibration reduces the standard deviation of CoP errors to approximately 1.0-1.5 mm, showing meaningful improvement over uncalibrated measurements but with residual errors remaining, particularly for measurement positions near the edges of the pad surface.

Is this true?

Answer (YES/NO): NO